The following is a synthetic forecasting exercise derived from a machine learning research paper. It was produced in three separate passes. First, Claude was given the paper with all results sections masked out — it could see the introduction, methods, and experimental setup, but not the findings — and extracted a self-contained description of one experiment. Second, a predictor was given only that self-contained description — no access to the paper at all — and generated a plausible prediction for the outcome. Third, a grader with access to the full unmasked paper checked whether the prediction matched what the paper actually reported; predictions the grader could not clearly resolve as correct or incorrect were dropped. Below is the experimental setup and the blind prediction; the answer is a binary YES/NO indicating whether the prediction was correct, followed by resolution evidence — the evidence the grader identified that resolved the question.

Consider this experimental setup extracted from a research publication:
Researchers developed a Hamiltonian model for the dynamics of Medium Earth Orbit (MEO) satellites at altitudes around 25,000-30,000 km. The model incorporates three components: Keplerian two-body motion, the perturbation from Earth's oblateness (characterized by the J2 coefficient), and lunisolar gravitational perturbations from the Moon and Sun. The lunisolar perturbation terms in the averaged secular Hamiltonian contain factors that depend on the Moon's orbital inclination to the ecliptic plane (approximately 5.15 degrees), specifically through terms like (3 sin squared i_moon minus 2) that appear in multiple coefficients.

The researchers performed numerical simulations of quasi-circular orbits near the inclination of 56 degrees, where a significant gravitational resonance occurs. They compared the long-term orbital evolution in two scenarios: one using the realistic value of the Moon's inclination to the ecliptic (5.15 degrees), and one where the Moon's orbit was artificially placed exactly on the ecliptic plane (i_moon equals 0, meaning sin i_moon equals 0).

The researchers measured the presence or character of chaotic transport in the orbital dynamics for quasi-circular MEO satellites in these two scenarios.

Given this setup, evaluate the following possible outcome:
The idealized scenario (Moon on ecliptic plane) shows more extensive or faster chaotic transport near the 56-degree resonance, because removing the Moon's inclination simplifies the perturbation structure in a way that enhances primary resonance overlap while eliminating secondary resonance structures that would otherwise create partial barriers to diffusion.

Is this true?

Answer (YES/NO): NO